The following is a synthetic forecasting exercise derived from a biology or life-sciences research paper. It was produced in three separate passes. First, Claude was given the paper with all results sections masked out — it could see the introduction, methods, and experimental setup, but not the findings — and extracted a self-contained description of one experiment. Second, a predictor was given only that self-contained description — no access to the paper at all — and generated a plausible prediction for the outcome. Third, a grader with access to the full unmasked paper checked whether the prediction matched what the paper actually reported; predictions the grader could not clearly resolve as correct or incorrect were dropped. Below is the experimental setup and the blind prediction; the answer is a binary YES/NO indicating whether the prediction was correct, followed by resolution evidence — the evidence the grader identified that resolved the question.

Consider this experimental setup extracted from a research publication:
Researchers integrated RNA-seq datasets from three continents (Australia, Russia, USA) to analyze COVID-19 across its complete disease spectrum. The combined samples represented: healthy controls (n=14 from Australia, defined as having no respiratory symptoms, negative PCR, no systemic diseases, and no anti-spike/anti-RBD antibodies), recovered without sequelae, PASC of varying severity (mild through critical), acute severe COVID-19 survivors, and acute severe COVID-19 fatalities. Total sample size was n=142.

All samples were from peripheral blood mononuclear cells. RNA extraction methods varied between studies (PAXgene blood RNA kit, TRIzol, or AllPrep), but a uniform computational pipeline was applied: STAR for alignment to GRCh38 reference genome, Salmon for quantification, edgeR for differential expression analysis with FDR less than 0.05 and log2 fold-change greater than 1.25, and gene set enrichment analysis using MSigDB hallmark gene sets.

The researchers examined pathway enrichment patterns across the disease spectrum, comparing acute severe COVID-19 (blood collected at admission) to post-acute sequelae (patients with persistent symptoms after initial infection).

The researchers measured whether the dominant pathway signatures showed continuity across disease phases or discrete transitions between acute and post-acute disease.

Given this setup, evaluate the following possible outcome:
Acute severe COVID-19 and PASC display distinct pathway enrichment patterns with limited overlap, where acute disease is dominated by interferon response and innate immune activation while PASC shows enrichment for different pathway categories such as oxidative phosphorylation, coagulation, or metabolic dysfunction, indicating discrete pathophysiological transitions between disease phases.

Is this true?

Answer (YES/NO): NO